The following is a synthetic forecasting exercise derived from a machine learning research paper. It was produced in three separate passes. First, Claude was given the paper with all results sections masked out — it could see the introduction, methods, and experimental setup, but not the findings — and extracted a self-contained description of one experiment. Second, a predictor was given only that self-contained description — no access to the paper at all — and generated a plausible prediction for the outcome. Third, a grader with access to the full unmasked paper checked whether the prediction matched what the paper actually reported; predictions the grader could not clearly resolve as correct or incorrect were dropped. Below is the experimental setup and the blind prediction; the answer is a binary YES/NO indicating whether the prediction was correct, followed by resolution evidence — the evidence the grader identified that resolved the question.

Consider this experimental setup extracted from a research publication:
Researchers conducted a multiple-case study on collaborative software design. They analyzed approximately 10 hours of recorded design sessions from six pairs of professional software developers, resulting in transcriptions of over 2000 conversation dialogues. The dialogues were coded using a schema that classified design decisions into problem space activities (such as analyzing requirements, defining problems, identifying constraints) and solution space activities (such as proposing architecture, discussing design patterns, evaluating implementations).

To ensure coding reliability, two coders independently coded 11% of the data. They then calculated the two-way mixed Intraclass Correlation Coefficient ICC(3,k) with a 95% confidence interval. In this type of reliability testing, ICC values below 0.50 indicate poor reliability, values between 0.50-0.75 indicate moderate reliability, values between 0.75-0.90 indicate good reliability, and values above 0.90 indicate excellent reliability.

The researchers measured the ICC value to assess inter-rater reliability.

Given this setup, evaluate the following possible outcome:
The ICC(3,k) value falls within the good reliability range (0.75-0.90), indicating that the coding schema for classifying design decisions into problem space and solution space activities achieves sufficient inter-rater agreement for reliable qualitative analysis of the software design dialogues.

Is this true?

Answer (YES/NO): YES